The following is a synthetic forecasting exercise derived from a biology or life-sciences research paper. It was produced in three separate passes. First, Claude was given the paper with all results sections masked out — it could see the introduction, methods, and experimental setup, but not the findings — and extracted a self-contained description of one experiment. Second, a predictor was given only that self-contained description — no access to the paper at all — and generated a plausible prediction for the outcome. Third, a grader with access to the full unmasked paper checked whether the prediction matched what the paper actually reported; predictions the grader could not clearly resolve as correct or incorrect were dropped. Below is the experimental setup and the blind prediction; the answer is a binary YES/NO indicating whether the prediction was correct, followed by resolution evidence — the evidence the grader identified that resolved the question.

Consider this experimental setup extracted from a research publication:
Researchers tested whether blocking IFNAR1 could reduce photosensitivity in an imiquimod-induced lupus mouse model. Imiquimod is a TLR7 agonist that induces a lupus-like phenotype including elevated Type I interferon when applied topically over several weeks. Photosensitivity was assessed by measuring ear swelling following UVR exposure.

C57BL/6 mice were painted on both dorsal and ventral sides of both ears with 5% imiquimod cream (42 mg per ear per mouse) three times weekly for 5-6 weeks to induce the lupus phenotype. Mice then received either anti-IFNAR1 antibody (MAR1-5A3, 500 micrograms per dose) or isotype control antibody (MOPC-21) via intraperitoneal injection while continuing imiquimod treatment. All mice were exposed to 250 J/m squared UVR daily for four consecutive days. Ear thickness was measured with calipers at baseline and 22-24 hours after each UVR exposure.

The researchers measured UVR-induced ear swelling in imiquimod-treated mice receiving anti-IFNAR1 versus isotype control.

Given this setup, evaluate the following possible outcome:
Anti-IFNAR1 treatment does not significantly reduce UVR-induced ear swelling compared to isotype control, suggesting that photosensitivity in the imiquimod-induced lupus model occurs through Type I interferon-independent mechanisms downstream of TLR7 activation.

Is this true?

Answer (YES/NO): NO